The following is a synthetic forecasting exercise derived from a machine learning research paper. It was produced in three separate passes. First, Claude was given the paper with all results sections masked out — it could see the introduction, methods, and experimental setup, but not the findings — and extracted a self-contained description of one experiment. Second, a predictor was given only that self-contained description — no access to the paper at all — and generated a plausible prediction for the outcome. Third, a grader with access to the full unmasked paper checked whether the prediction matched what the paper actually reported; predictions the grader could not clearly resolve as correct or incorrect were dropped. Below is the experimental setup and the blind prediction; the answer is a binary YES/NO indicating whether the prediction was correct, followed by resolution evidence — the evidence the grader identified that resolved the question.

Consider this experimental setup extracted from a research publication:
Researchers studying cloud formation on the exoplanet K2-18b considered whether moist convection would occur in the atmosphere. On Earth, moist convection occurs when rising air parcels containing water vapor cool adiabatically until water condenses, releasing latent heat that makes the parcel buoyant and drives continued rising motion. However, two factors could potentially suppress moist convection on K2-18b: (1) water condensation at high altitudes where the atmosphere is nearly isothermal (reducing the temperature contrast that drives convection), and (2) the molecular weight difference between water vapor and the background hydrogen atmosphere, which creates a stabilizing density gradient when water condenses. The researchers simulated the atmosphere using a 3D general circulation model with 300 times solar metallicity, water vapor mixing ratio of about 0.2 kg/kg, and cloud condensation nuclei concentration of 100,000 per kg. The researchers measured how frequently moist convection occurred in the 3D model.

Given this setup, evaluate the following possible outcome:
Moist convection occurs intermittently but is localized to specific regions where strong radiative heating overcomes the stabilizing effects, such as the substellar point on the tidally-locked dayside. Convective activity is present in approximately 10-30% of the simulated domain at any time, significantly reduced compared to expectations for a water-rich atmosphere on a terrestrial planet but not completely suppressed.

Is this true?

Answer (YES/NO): NO